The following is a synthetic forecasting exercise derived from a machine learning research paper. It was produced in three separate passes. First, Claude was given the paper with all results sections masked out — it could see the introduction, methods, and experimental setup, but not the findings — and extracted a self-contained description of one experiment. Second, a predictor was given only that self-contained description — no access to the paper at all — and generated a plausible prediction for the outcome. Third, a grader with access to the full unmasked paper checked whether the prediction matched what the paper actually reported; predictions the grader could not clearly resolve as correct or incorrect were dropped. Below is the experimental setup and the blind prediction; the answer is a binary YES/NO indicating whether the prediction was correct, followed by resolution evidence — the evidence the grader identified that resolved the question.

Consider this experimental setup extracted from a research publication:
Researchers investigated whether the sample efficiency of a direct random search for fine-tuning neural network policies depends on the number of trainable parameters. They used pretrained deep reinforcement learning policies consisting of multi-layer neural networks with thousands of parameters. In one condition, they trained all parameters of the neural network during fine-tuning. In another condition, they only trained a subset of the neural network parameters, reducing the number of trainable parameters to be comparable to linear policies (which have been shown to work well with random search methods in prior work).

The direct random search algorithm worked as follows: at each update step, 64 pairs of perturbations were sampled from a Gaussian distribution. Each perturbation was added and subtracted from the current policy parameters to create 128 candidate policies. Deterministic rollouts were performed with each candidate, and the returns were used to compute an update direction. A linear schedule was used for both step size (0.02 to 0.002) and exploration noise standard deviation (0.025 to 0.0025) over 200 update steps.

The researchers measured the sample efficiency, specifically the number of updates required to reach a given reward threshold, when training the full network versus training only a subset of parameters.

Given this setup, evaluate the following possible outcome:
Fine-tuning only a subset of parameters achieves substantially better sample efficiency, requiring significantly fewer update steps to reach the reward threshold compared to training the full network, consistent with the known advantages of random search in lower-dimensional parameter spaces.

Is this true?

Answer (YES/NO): NO